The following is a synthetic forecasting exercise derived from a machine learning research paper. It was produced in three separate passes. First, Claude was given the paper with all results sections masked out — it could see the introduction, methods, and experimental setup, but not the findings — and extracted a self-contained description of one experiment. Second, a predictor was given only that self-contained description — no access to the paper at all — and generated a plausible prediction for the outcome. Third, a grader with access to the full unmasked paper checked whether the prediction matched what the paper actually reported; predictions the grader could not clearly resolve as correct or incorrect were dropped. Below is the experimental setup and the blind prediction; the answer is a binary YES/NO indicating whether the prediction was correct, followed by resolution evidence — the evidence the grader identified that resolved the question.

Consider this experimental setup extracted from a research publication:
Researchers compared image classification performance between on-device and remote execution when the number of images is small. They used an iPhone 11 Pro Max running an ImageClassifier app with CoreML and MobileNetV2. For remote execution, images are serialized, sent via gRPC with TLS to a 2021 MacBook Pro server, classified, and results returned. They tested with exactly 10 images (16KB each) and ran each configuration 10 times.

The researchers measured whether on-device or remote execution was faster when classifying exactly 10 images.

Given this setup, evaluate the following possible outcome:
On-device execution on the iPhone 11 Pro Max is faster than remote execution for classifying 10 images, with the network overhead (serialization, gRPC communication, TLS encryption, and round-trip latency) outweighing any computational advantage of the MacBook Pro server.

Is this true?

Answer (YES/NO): NO